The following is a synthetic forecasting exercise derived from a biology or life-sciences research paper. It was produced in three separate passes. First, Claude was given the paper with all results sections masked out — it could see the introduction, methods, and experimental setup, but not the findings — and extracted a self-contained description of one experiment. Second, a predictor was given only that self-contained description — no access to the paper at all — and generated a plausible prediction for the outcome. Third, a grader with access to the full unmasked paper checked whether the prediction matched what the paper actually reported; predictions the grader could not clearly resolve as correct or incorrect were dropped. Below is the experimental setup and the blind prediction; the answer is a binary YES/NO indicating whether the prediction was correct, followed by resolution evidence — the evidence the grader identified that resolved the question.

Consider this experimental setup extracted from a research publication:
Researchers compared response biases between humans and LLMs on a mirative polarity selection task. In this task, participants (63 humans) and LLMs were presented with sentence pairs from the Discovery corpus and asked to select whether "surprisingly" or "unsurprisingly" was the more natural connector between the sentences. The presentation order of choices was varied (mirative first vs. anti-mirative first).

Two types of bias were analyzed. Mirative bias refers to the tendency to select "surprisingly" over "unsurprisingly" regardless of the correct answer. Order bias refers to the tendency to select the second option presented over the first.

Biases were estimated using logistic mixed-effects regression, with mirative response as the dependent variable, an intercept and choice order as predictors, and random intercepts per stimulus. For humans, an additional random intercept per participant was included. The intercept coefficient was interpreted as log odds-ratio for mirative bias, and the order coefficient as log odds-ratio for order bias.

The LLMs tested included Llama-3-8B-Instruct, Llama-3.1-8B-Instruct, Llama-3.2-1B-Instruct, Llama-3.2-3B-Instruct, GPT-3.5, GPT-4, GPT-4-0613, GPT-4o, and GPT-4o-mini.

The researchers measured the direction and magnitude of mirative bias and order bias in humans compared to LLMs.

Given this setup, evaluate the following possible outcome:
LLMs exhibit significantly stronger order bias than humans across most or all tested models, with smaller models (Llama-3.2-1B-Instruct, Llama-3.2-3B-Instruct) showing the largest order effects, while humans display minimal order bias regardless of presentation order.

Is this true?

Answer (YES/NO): NO